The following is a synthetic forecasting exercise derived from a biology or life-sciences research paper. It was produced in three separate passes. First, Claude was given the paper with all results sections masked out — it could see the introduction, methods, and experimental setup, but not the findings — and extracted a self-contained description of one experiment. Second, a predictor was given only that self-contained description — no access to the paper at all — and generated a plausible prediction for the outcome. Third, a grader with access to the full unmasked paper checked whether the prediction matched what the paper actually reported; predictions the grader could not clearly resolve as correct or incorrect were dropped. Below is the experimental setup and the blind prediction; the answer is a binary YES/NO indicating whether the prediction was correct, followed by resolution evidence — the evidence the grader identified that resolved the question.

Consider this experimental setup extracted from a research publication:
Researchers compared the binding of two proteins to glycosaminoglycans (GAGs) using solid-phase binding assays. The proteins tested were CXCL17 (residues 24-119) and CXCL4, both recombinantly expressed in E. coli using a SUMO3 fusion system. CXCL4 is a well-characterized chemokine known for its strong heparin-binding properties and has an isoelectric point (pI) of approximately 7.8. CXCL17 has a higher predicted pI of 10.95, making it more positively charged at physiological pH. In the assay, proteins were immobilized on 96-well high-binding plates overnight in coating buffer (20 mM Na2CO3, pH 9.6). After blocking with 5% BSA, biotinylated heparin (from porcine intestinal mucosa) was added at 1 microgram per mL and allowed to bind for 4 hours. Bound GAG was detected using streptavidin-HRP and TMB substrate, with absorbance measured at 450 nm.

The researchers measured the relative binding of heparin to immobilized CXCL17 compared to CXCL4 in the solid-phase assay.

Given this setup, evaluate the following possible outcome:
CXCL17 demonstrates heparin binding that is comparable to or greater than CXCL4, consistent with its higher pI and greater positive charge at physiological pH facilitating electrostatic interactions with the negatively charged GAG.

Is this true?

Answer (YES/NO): YES